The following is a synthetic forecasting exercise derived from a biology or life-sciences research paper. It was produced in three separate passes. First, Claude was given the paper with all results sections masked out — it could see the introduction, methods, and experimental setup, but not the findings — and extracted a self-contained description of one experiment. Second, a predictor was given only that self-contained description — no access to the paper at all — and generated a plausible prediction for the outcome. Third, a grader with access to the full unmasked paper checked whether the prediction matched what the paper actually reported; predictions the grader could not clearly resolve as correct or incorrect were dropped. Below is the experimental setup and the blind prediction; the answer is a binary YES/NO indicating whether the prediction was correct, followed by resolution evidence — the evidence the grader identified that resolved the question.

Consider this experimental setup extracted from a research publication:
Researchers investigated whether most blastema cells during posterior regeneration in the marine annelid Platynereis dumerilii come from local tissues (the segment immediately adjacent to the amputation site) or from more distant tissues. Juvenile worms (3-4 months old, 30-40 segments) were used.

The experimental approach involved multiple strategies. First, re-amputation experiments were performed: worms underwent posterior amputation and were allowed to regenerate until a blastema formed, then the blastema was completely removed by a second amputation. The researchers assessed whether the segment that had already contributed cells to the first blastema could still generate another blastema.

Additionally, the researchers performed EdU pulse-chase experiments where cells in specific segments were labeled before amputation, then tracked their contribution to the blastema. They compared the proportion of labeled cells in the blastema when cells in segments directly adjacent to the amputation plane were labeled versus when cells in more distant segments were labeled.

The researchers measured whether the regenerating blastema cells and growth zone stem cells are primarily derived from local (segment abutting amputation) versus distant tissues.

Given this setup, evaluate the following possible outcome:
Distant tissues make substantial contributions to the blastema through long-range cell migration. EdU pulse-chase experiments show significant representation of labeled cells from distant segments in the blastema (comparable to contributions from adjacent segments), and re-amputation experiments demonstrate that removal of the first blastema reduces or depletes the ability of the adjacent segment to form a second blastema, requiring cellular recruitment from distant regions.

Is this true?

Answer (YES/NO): NO